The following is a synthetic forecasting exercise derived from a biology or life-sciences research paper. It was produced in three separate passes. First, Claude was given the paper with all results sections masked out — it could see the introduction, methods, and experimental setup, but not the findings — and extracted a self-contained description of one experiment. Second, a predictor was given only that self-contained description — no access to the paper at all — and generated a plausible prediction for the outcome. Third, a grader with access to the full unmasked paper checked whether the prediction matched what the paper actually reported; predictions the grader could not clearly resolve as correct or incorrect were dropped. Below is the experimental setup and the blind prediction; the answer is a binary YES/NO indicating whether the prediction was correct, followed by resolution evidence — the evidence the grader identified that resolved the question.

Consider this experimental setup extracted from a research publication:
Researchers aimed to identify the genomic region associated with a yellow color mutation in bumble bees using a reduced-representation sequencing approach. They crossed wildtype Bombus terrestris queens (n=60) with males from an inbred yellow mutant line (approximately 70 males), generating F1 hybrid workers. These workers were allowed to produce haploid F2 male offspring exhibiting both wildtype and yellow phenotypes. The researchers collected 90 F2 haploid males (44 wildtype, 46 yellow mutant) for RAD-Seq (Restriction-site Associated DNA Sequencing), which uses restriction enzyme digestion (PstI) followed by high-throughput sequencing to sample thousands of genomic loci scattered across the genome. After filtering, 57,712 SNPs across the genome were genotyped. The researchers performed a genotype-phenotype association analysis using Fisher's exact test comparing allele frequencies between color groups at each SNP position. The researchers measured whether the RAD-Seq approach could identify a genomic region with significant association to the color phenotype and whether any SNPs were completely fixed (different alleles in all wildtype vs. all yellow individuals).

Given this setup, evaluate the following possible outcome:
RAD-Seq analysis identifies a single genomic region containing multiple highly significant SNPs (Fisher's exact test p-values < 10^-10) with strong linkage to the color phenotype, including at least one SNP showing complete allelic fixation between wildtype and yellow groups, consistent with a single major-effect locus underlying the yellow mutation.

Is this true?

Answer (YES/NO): NO